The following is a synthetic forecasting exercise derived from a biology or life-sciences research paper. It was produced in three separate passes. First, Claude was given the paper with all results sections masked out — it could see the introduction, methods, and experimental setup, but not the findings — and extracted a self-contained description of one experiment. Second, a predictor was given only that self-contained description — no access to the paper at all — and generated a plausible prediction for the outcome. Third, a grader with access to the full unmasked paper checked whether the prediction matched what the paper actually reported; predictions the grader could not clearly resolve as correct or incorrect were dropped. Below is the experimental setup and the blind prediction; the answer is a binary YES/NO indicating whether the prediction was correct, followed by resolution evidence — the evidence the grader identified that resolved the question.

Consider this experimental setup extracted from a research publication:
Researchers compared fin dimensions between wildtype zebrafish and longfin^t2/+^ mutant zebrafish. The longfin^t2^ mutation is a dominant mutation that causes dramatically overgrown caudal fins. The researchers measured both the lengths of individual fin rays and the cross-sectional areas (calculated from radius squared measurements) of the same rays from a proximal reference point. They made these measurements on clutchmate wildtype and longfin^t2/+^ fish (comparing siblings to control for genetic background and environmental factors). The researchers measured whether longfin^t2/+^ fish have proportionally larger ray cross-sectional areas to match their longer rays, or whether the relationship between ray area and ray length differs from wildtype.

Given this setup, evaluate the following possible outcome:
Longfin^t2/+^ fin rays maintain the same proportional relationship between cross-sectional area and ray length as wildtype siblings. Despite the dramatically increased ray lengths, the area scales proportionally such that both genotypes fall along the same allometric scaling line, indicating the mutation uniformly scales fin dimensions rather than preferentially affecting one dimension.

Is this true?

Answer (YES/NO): NO